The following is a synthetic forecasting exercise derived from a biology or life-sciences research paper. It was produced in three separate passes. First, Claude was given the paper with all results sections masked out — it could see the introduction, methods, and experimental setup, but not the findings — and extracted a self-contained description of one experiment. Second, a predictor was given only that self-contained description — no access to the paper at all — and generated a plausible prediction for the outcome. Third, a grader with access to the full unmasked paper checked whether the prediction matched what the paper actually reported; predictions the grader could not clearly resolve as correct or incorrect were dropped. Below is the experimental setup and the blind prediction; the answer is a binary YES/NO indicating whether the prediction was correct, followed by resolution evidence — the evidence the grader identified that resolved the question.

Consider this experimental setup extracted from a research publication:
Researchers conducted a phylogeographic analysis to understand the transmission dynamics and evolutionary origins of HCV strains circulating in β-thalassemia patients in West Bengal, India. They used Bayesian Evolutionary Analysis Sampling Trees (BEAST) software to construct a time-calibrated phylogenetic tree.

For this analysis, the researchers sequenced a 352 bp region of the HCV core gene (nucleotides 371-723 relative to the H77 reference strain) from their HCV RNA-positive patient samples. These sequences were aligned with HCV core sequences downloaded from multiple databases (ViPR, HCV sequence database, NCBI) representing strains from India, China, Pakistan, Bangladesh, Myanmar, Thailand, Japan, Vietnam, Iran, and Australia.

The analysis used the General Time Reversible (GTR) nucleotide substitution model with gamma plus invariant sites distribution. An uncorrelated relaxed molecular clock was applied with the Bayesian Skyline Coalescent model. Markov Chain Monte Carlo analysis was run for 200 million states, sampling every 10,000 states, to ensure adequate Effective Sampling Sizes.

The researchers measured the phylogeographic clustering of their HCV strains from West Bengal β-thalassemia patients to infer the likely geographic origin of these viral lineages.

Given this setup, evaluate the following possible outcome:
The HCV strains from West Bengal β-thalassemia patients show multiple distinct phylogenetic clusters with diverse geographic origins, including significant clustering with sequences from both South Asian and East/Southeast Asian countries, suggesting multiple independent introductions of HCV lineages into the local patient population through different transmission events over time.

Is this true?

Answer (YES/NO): YES